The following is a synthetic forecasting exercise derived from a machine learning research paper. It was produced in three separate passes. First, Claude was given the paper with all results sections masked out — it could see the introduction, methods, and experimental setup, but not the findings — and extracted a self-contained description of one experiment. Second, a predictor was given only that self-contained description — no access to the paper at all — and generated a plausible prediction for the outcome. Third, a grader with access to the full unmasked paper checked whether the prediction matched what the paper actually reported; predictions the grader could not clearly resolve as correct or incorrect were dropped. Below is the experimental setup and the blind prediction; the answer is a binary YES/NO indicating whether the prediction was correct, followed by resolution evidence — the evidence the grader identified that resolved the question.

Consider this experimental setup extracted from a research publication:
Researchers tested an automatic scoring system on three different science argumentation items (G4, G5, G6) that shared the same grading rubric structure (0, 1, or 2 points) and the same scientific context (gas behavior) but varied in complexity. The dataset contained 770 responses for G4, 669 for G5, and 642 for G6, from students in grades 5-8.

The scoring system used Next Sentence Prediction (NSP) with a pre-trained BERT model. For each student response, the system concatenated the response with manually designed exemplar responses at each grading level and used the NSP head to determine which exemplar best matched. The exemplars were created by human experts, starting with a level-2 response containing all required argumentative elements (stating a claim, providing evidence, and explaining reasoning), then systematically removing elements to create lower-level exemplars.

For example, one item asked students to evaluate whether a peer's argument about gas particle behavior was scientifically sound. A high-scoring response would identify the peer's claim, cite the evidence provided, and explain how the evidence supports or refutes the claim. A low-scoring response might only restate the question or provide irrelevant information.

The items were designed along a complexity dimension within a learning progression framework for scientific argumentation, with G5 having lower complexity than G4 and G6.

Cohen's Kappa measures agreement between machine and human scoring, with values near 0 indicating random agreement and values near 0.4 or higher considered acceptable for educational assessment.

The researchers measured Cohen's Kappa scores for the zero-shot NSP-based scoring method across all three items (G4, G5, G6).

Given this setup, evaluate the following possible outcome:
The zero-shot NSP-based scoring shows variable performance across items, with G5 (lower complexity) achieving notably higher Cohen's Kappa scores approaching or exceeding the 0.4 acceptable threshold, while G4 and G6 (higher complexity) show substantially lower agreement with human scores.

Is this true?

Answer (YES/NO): NO